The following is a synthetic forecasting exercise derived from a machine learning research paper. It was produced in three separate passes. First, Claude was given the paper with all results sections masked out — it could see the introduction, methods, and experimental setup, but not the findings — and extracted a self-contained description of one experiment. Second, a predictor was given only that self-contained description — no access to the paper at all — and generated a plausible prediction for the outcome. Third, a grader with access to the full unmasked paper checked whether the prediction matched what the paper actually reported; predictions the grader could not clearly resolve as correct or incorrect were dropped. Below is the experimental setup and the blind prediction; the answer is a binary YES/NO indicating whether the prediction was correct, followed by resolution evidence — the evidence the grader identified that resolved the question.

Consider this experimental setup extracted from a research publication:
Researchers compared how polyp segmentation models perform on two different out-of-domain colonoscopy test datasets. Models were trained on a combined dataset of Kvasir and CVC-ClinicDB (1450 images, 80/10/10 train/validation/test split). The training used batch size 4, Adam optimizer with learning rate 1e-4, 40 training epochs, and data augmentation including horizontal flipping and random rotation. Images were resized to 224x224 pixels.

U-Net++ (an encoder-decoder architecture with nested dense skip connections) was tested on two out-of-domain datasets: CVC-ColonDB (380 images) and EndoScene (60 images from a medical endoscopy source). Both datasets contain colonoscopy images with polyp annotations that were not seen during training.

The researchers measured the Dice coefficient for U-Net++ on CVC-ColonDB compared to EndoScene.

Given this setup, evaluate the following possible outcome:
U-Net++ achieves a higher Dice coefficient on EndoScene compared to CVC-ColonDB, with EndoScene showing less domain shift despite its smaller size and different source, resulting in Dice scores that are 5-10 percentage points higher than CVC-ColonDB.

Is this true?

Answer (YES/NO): NO